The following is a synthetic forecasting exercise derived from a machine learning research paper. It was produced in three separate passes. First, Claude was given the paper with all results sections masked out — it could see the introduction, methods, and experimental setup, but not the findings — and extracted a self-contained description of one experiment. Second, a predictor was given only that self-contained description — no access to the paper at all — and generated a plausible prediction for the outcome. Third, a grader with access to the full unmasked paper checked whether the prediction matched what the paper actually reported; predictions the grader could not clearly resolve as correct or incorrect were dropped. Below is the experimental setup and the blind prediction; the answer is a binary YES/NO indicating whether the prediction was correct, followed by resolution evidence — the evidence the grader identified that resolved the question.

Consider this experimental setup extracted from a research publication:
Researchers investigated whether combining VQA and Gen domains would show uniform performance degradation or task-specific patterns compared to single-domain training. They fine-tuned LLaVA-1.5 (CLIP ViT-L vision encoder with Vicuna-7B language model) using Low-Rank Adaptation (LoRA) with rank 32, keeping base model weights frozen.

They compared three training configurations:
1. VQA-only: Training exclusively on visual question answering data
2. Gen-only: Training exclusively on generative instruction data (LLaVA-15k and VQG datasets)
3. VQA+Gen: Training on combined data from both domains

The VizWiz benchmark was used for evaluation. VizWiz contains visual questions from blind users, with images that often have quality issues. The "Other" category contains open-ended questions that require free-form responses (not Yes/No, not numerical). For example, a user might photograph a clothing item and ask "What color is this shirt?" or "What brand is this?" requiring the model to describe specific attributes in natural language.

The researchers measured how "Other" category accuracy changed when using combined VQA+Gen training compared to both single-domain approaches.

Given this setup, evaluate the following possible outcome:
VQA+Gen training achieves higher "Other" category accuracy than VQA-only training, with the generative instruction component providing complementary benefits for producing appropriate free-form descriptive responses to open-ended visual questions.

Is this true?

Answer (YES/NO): YES